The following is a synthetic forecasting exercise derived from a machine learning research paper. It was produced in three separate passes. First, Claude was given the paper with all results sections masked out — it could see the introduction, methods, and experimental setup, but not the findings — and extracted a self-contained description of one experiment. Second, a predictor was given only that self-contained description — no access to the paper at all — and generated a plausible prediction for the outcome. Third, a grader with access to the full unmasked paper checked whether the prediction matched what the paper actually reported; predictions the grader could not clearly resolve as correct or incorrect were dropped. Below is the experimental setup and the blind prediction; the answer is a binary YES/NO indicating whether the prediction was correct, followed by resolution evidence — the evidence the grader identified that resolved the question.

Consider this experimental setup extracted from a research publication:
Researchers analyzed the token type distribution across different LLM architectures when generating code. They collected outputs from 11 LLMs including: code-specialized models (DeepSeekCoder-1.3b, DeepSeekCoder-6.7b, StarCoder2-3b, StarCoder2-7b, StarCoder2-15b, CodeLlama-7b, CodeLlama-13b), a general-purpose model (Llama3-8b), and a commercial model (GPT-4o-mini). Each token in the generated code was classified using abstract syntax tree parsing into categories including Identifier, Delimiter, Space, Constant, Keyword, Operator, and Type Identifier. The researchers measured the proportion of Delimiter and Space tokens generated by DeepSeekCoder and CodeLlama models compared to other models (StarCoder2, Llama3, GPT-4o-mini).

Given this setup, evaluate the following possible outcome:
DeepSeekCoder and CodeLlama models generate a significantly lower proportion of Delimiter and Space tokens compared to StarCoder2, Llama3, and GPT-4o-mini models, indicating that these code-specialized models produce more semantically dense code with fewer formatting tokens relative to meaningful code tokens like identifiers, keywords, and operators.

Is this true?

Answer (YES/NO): NO